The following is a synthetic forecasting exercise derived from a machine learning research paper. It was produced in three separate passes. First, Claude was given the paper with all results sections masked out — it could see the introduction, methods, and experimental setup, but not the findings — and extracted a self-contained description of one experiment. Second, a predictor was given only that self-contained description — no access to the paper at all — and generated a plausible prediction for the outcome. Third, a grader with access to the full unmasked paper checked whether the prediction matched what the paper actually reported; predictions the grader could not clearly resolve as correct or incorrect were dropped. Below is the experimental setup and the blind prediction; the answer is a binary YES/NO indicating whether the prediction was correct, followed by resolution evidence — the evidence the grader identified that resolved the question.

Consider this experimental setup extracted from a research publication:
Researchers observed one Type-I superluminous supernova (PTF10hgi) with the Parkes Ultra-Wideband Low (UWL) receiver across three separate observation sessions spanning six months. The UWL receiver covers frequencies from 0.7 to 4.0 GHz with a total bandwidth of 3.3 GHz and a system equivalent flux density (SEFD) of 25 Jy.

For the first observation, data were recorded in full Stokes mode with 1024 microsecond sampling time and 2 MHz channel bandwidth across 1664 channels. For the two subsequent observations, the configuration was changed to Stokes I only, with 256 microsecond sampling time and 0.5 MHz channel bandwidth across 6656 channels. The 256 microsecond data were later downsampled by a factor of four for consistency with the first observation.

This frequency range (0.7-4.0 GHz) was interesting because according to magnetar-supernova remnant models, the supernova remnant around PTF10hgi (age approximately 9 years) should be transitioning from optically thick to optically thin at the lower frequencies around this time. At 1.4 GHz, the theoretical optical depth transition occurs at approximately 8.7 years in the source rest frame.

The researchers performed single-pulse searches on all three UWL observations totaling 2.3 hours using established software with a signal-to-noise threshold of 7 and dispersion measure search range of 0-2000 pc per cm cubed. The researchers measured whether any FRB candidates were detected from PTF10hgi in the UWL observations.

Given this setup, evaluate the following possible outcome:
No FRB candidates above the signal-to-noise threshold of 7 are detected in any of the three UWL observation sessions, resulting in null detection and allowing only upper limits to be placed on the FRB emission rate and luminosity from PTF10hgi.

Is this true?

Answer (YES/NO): YES